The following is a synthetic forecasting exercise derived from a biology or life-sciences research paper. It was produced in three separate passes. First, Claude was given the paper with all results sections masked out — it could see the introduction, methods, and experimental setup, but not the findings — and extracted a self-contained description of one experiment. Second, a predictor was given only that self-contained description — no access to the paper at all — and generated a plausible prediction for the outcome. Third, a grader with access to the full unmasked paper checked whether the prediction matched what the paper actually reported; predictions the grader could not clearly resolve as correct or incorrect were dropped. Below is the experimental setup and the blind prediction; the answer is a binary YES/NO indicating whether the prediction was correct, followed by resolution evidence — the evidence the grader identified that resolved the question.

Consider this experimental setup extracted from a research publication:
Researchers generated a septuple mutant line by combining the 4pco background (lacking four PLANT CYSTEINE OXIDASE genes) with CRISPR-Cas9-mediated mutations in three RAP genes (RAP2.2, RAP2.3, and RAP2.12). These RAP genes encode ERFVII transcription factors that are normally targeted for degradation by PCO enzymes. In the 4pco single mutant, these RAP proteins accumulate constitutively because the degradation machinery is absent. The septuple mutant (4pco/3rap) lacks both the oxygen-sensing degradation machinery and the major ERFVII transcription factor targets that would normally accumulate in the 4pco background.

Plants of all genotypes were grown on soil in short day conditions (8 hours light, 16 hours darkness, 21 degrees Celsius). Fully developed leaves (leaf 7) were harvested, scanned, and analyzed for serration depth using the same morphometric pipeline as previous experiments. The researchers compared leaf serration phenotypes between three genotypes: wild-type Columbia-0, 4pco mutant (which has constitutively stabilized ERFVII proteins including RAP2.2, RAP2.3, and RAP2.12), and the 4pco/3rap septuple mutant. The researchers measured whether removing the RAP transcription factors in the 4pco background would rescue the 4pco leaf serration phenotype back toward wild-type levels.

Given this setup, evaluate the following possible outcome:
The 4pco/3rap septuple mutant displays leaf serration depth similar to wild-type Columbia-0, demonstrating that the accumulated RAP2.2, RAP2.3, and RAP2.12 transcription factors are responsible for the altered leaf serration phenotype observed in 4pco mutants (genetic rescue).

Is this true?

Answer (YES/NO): YES